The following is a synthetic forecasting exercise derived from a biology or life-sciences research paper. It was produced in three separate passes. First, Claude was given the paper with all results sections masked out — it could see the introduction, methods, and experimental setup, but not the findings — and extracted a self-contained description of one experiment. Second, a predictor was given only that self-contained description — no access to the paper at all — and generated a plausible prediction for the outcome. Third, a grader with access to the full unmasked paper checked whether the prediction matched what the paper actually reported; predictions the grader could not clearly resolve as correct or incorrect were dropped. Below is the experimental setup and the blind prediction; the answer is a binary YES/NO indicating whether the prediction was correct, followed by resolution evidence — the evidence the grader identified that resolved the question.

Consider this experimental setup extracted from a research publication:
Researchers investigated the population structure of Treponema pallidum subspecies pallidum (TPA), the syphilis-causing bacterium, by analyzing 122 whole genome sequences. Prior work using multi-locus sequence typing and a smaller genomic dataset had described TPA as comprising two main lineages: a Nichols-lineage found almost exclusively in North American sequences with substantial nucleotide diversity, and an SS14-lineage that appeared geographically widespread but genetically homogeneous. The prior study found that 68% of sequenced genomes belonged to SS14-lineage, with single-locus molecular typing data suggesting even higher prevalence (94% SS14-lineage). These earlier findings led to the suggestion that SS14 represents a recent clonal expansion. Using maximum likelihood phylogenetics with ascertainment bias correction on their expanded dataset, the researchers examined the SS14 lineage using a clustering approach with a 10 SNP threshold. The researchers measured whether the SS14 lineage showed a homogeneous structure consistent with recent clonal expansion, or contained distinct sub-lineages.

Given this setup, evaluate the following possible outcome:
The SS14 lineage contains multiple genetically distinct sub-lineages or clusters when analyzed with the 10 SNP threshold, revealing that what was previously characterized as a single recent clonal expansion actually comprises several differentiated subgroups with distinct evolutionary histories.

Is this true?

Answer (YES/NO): YES